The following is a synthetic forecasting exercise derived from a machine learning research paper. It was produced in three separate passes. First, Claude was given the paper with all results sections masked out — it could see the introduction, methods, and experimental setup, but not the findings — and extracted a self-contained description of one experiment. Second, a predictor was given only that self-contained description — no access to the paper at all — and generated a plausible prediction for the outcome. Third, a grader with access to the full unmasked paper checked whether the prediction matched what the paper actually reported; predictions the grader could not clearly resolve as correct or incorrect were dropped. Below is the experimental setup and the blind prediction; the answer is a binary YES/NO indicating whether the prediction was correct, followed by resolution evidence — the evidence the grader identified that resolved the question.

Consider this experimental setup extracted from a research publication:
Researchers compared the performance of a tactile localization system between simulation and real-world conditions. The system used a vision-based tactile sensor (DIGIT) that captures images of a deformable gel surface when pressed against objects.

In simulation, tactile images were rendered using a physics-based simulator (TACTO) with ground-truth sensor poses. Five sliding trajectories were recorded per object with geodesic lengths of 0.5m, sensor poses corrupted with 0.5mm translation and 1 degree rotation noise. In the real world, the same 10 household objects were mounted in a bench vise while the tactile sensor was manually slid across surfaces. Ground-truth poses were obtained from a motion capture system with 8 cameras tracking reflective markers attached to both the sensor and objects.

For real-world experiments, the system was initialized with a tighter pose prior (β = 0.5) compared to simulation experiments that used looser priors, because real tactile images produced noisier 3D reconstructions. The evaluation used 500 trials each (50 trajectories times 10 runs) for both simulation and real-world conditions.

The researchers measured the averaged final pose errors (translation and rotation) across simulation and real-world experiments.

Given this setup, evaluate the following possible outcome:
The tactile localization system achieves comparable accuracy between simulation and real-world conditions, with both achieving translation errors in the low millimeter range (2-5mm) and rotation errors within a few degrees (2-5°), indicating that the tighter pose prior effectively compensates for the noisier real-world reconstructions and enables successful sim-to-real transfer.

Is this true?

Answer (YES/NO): NO